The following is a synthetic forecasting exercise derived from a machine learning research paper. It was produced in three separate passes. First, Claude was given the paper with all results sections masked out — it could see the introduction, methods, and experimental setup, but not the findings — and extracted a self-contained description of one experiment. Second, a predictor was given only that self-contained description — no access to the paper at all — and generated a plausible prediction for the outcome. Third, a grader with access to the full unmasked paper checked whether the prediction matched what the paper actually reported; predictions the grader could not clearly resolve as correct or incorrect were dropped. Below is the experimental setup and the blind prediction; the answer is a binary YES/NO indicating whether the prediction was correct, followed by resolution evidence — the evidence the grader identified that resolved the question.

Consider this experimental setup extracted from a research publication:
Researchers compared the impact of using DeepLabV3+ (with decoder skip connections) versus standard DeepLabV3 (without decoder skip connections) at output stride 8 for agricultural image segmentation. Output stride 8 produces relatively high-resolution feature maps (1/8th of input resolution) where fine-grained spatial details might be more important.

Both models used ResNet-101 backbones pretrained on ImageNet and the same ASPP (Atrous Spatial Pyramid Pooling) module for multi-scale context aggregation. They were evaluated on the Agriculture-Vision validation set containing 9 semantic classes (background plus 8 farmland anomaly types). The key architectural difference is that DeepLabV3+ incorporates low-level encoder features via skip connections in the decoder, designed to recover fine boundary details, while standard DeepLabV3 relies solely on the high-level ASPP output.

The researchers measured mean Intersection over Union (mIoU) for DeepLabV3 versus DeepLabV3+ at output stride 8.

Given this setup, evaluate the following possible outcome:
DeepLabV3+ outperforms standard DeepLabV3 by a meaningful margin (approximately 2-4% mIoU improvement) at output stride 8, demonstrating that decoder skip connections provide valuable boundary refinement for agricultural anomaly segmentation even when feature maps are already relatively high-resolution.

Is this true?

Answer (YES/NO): YES